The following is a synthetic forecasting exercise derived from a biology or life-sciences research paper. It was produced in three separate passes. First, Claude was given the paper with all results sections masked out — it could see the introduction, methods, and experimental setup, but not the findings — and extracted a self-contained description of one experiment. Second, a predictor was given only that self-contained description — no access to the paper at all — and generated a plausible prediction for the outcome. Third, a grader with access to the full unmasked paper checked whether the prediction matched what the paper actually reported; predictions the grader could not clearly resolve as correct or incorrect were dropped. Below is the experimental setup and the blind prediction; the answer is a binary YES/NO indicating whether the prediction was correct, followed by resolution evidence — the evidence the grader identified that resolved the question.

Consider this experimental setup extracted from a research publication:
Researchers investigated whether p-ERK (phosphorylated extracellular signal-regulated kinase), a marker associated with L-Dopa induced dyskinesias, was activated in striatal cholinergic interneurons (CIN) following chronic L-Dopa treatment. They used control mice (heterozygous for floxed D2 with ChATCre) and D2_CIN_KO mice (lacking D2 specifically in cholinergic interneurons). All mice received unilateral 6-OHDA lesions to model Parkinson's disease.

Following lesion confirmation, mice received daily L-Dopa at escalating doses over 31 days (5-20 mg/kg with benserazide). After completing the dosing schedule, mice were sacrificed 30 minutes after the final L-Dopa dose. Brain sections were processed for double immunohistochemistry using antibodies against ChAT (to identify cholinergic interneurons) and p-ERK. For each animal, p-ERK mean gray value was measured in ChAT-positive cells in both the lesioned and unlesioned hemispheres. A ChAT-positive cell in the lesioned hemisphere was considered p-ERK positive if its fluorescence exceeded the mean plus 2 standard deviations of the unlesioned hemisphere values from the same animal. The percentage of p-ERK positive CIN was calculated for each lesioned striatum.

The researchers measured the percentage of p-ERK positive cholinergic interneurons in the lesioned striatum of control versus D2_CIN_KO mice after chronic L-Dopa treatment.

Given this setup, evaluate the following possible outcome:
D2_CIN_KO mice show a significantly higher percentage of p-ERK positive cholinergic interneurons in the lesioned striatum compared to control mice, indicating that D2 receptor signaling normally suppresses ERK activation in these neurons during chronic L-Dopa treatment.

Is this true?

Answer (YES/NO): NO